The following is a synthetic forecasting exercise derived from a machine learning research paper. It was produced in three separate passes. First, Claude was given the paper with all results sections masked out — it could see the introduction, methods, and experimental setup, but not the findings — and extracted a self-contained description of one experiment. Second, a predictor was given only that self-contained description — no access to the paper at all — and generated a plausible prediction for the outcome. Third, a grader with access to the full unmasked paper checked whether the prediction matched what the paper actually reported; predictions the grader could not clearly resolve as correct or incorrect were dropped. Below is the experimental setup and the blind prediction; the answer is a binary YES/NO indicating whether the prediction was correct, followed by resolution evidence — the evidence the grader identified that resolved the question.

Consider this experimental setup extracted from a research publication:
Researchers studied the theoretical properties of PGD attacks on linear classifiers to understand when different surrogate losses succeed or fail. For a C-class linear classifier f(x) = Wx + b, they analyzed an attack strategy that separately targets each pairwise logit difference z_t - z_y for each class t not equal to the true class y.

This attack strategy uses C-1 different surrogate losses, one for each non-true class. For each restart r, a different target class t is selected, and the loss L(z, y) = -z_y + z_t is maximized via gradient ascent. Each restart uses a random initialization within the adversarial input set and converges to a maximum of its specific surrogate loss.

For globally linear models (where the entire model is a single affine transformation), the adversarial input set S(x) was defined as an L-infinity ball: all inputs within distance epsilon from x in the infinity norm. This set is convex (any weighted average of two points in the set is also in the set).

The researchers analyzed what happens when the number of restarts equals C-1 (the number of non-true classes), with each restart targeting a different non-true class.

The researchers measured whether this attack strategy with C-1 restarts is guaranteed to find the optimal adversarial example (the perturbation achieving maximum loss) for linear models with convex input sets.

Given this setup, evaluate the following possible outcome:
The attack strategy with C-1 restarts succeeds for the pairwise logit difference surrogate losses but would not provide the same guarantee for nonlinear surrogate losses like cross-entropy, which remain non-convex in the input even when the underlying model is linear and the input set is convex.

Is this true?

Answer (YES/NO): NO